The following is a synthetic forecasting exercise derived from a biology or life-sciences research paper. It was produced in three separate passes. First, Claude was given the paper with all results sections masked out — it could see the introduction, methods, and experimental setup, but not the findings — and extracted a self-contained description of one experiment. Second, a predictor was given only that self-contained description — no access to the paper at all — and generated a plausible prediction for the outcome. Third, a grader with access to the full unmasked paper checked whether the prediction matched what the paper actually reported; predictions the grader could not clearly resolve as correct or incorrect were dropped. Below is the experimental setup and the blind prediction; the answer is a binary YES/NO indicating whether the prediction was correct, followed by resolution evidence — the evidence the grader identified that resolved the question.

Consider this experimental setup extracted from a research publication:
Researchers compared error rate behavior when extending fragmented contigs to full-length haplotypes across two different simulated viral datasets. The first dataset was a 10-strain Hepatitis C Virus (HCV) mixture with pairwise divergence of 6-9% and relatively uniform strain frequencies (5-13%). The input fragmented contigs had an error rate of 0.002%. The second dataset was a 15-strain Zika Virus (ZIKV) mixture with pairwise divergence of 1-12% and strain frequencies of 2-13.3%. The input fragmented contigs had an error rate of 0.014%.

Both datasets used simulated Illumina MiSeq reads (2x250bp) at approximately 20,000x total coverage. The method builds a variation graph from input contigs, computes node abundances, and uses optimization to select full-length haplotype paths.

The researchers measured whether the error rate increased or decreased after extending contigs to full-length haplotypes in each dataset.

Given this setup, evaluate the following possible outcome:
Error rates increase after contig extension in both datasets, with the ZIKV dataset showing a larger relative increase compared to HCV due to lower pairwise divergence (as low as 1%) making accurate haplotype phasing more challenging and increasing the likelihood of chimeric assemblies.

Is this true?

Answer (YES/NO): NO